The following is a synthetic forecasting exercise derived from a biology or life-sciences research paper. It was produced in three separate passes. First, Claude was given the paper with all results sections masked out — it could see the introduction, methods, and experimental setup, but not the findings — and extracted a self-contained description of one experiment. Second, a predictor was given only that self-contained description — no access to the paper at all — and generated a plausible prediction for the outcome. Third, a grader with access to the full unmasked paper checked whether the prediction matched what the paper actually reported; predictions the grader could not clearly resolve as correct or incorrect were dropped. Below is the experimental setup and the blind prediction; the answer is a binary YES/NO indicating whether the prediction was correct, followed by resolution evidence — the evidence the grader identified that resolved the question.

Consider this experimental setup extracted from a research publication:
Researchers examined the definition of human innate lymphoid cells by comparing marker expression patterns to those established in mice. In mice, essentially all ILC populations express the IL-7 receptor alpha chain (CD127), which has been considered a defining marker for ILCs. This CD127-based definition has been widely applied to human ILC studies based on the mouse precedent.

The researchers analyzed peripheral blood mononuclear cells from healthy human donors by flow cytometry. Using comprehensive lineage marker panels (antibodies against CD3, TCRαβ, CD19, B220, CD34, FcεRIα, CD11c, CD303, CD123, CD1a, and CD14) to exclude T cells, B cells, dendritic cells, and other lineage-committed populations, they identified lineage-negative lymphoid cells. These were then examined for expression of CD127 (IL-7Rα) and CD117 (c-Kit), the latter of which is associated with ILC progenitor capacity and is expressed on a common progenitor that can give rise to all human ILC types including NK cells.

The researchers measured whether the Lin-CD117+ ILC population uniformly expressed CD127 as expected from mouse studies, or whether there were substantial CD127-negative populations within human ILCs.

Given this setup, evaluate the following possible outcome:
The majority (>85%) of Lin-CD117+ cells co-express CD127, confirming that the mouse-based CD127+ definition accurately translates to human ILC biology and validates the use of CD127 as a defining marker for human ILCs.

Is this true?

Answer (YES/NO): NO